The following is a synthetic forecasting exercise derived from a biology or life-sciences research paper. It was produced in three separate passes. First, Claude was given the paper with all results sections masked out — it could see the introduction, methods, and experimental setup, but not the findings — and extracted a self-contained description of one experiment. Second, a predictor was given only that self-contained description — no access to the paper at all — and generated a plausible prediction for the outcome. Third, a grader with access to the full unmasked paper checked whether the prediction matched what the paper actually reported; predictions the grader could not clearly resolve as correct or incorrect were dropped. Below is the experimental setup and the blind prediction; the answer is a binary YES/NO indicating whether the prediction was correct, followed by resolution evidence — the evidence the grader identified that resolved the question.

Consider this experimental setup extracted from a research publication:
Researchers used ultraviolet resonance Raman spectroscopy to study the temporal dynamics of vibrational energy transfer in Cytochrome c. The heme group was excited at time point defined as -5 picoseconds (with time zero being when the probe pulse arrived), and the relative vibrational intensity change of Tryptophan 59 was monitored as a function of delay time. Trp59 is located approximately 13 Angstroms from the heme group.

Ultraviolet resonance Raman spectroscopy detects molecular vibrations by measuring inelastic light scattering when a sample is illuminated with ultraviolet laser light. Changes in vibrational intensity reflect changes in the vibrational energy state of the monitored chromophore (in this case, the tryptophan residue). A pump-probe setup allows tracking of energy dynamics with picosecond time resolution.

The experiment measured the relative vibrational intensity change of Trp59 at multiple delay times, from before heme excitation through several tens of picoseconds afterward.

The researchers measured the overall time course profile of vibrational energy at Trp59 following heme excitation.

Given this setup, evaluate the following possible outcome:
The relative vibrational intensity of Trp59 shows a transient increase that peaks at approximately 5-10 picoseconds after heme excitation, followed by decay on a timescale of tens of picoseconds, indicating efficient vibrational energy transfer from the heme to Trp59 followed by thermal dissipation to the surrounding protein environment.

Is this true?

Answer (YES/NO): YES